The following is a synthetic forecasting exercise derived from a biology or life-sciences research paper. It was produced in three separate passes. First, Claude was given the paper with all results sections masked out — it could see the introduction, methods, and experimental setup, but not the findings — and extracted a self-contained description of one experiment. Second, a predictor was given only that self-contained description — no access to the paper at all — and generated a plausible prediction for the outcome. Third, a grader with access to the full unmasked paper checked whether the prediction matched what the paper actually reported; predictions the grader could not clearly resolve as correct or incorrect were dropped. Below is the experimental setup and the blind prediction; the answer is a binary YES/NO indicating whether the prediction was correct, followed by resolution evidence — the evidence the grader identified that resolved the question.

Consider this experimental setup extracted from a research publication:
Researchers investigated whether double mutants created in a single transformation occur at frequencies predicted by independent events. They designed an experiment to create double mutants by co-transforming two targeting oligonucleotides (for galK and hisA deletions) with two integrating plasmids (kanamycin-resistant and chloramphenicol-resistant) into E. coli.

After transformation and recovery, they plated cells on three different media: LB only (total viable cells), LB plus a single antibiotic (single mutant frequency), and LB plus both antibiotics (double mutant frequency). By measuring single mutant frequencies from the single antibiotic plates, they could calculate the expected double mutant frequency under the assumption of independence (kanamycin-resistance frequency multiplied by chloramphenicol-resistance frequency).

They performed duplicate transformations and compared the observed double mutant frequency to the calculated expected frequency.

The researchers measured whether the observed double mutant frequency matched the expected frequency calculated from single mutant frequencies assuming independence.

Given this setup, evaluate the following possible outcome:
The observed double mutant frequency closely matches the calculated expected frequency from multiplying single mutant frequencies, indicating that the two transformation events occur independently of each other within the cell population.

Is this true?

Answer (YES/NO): YES